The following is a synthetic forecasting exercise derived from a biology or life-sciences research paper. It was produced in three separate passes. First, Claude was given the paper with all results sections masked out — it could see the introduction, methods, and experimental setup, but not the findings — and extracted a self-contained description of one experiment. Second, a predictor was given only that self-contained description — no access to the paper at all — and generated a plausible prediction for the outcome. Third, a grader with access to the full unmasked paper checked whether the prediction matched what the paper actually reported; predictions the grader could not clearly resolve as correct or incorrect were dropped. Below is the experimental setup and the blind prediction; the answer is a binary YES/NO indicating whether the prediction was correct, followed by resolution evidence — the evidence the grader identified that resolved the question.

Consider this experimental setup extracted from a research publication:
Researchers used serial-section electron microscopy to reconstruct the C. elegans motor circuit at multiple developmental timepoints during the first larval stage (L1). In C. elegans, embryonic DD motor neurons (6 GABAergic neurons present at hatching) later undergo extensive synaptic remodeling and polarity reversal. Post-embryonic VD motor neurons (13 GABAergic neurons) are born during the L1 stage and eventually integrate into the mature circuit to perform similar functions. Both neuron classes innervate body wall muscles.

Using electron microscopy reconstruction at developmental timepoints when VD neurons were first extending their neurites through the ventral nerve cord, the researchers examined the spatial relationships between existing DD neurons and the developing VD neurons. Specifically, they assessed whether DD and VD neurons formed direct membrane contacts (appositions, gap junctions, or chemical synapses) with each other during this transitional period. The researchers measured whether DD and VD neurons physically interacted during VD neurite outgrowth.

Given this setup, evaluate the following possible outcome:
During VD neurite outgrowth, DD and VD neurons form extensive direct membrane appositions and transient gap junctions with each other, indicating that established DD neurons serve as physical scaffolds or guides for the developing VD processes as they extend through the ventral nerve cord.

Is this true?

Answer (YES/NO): NO